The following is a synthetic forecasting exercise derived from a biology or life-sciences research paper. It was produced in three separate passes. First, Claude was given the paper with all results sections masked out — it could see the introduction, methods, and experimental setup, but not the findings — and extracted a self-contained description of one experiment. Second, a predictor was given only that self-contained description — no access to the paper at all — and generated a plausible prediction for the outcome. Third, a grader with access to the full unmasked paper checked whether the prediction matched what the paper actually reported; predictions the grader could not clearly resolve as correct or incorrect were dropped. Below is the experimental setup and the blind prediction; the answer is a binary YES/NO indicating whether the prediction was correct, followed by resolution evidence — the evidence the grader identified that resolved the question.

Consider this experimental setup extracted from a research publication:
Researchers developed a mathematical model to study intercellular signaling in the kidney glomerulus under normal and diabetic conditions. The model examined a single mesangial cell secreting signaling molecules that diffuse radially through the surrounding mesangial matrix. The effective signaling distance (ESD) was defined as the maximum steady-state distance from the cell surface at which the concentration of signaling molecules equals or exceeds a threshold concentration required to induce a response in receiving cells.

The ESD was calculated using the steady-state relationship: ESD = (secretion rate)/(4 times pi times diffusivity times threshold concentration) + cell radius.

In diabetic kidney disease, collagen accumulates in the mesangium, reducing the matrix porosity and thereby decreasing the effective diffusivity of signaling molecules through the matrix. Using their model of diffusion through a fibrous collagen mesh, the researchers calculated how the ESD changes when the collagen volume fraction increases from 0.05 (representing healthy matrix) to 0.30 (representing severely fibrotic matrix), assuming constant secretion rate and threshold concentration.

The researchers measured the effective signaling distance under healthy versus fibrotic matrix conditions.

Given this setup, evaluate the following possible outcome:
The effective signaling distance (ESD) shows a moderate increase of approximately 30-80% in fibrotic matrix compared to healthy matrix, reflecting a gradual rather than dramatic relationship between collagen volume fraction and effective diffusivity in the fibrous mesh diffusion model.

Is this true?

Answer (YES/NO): NO